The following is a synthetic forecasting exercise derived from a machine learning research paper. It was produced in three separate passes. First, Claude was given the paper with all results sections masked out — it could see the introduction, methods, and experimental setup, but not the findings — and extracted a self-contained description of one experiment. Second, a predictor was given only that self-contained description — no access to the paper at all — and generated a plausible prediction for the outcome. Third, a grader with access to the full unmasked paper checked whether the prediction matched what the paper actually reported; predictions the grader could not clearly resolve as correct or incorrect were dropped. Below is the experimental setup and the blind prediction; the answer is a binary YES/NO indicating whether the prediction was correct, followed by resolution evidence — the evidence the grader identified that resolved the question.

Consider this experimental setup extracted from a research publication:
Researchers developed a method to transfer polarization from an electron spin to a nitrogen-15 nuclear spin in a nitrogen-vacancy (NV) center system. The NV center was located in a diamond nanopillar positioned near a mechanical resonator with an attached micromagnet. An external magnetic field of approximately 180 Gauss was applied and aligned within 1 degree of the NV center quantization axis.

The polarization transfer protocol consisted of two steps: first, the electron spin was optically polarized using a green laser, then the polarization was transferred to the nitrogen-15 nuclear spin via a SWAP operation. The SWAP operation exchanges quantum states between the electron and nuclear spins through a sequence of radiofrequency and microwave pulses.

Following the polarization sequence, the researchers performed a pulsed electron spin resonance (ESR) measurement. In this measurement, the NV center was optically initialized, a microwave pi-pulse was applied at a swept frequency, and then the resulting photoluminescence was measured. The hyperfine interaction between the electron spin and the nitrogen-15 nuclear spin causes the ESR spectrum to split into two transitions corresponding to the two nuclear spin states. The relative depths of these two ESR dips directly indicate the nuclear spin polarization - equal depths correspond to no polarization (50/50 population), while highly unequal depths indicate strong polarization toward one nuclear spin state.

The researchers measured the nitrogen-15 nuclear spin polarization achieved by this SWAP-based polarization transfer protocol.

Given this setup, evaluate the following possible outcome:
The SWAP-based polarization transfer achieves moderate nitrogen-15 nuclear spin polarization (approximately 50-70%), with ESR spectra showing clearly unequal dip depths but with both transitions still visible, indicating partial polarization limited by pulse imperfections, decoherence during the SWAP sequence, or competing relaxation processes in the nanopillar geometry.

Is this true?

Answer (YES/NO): NO